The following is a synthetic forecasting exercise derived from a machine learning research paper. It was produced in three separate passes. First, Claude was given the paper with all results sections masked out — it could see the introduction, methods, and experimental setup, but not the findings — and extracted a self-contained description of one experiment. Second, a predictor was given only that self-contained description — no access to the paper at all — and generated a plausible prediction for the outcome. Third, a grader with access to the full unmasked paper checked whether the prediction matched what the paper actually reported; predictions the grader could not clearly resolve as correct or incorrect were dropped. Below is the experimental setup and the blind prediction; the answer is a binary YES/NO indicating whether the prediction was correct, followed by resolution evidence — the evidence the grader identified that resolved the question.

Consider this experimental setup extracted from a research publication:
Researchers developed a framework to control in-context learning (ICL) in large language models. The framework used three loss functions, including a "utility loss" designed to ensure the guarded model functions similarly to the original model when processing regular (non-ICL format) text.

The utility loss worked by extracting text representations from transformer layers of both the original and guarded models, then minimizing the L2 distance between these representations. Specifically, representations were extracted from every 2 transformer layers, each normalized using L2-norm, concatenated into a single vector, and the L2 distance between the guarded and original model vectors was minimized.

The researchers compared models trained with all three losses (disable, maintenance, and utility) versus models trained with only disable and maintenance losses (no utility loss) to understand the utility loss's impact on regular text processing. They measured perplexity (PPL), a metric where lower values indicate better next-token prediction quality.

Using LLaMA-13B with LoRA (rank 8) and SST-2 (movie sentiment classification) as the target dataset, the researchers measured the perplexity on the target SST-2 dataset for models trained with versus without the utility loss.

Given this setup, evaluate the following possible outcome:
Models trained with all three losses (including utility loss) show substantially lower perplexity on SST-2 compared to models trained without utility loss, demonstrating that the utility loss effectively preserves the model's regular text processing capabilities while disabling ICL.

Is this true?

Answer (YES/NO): YES